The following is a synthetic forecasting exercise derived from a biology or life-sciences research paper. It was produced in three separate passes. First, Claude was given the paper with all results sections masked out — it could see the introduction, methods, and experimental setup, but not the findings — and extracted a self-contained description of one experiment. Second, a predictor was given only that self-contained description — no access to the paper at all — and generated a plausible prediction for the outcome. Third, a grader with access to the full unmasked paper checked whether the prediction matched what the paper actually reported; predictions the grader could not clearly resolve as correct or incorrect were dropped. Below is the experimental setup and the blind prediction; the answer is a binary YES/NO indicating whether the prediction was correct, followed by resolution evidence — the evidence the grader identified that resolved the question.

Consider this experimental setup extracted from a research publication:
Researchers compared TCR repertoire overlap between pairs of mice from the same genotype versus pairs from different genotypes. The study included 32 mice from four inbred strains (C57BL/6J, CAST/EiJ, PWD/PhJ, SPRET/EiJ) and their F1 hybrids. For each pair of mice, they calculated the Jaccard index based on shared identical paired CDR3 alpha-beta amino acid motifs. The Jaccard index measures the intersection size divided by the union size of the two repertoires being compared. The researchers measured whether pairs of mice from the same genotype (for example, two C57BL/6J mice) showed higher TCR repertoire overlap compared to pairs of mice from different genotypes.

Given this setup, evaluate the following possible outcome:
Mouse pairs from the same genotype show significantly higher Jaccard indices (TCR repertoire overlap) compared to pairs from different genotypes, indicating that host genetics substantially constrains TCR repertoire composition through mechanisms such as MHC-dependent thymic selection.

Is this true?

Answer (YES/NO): YES